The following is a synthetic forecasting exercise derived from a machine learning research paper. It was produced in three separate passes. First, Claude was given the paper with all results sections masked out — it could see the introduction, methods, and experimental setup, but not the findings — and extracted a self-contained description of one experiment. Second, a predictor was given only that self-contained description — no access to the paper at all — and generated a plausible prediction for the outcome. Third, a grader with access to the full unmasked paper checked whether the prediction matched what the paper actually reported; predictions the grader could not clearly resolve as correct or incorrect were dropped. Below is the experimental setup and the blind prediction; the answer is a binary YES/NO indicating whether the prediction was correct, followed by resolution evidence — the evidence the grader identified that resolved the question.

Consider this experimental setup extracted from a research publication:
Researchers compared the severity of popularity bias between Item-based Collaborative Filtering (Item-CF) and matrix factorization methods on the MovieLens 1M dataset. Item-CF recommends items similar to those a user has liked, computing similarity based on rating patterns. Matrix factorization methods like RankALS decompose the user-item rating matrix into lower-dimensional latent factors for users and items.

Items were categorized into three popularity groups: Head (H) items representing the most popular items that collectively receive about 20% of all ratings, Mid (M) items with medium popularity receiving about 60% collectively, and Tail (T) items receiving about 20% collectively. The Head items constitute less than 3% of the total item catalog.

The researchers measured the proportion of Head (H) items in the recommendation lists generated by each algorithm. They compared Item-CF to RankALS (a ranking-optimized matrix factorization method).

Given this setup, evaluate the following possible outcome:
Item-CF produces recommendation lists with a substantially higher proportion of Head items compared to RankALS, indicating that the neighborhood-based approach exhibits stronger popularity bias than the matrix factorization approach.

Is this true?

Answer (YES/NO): YES